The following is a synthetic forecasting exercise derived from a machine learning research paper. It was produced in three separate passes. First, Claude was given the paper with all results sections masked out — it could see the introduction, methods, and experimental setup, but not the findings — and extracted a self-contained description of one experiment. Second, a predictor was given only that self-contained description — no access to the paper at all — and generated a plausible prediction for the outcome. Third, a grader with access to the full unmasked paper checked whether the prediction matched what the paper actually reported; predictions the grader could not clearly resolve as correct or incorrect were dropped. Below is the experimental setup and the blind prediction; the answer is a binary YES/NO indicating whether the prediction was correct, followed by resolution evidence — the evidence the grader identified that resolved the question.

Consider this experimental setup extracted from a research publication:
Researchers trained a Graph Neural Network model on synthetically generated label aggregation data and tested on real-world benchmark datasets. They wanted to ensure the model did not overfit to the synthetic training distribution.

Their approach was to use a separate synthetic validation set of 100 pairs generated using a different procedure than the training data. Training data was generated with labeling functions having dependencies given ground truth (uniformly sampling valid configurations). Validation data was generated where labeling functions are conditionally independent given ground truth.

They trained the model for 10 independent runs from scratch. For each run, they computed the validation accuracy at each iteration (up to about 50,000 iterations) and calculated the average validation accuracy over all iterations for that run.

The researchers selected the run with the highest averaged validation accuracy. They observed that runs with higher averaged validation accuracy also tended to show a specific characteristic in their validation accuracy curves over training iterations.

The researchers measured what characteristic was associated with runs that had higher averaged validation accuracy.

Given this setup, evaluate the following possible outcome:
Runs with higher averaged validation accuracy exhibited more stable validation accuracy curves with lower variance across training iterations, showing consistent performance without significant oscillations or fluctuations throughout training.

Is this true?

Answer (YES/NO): YES